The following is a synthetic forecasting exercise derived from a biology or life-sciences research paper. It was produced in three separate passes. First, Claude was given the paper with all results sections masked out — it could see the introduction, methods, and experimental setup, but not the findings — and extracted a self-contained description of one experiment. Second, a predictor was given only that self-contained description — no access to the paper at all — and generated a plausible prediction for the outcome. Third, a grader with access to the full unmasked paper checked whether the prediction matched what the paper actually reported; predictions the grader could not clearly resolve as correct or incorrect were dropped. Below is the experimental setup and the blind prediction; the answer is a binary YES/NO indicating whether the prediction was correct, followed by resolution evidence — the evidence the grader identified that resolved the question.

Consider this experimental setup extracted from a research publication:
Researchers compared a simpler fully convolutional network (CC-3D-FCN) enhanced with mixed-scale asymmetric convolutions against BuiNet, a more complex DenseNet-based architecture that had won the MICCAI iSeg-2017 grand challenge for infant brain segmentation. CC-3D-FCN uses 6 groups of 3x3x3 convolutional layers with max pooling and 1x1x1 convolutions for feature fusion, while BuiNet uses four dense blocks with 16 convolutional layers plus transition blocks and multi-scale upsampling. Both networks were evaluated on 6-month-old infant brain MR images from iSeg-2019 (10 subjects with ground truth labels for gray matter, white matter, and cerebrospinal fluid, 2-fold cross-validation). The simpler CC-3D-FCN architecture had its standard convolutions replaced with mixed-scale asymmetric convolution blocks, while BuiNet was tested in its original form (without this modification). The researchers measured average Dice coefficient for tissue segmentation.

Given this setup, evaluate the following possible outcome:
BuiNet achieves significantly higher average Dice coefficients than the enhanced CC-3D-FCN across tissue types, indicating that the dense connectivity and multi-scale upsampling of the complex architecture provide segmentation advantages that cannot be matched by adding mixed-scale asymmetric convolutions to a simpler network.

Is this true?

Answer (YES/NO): NO